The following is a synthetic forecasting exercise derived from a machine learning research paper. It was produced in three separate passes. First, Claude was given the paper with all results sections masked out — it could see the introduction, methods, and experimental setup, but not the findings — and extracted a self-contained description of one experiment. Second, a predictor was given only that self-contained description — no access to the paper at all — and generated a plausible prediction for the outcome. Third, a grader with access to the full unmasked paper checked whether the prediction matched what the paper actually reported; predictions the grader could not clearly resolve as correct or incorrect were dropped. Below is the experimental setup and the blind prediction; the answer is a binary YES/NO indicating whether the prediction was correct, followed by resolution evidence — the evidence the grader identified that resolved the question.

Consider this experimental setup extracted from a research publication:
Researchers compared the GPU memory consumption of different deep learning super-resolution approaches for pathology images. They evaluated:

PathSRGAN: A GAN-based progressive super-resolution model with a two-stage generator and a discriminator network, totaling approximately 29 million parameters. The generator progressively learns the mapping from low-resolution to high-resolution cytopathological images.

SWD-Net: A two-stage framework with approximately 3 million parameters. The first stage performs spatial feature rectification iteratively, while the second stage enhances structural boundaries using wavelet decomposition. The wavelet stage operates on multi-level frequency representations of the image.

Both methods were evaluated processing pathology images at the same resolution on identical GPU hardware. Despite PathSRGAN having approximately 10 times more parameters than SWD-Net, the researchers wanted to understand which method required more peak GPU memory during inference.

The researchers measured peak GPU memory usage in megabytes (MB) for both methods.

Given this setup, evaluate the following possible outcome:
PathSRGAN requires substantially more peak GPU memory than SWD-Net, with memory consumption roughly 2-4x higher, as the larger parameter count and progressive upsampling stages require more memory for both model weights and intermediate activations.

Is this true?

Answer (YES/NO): NO